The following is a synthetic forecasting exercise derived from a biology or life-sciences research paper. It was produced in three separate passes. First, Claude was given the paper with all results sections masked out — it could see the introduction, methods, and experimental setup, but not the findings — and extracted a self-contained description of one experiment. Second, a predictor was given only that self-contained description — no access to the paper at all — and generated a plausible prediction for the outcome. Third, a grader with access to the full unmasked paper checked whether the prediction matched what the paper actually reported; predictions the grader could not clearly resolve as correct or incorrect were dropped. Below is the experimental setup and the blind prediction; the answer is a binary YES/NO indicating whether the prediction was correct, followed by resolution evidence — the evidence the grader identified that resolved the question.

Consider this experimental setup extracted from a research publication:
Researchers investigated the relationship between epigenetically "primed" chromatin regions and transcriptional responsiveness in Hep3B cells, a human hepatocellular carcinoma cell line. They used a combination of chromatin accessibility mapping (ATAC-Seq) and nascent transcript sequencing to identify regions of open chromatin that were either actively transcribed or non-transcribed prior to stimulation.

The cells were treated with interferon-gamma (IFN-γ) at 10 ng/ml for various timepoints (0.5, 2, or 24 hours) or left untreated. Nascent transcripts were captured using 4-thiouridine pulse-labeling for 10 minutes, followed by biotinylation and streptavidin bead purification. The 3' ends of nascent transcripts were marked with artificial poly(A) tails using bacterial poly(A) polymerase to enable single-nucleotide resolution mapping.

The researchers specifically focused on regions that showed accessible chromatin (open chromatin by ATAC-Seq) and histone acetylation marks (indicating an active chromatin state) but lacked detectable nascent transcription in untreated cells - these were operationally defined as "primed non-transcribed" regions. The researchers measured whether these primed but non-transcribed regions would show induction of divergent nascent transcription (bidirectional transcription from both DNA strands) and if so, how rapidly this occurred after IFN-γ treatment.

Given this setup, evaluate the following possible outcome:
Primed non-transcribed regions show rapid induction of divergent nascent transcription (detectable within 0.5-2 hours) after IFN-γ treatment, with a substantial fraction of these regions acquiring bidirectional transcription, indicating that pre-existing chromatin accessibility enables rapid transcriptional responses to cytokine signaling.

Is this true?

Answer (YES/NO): NO